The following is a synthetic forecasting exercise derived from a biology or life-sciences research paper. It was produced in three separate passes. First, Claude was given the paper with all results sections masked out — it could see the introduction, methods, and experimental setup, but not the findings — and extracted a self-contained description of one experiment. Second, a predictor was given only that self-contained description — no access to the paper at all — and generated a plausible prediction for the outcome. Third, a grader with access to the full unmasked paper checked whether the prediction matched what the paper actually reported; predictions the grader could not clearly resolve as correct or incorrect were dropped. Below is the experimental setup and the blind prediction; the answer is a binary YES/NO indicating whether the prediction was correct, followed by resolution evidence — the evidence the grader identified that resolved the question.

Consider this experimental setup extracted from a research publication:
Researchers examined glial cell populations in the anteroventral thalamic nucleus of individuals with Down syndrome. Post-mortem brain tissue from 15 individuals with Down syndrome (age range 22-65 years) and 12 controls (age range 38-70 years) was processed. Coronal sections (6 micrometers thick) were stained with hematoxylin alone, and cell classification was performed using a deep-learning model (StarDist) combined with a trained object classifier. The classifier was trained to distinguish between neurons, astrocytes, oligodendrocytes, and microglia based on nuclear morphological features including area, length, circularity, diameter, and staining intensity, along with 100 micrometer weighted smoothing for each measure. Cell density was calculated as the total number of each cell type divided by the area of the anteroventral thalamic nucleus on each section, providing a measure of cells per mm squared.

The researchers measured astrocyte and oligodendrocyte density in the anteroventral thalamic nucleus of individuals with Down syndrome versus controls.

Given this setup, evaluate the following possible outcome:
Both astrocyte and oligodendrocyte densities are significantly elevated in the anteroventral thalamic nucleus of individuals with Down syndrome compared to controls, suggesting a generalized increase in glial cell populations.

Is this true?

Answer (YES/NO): NO